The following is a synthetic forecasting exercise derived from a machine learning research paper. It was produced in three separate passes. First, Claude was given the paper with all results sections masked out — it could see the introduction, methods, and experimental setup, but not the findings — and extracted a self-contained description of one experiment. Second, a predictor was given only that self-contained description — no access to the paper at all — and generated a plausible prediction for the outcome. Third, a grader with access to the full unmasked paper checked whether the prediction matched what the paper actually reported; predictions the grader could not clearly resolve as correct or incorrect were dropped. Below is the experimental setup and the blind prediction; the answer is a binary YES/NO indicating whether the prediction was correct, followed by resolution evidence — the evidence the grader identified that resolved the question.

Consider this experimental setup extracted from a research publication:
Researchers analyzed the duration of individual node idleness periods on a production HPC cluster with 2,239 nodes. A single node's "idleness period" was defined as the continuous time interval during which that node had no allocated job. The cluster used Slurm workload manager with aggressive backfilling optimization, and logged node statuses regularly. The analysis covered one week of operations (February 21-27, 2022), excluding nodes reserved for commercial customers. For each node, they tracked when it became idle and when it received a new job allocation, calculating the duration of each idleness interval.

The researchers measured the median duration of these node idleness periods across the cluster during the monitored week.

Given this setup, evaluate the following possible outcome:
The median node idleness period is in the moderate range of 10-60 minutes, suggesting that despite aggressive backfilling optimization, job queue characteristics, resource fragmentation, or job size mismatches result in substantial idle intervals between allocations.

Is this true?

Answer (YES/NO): NO